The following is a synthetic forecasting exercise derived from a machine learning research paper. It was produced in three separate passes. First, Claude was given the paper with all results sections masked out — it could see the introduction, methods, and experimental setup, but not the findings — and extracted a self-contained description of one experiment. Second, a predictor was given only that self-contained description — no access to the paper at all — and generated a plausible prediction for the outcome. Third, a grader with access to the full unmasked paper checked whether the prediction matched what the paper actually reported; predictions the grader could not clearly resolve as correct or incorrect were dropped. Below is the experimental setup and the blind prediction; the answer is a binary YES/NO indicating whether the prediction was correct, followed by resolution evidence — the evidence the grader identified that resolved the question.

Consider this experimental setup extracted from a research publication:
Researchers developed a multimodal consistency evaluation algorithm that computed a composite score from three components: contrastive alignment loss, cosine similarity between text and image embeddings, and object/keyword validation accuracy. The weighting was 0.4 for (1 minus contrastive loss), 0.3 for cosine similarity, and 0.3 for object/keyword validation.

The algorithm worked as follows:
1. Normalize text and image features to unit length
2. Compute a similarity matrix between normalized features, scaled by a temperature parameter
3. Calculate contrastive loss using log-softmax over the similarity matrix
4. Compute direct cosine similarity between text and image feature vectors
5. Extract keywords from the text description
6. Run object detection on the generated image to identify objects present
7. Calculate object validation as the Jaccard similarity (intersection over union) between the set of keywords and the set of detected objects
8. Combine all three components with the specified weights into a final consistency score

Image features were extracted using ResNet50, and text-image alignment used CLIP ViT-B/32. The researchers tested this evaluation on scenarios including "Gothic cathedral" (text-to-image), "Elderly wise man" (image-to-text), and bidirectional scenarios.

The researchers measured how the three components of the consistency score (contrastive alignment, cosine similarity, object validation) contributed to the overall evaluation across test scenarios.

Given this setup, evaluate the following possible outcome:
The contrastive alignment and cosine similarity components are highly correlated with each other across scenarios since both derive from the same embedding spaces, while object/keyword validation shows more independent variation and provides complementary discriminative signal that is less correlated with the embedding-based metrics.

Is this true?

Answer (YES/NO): NO